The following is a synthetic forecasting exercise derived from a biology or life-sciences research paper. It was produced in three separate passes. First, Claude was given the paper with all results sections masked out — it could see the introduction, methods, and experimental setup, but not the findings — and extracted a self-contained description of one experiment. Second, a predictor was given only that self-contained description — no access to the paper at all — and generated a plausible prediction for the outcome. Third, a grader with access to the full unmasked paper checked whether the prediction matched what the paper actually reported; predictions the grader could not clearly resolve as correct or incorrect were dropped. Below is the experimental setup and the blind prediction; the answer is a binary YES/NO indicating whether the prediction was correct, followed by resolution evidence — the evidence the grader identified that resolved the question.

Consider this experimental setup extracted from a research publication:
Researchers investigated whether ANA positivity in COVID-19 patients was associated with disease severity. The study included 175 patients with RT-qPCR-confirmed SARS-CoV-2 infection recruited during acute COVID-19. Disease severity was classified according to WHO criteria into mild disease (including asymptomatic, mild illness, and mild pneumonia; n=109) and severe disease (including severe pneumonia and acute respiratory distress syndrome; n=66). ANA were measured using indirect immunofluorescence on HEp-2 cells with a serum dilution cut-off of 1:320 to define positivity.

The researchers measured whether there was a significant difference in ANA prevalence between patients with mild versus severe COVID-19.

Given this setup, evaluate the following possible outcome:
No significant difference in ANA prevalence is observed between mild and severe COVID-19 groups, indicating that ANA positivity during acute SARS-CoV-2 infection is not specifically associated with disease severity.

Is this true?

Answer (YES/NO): YES